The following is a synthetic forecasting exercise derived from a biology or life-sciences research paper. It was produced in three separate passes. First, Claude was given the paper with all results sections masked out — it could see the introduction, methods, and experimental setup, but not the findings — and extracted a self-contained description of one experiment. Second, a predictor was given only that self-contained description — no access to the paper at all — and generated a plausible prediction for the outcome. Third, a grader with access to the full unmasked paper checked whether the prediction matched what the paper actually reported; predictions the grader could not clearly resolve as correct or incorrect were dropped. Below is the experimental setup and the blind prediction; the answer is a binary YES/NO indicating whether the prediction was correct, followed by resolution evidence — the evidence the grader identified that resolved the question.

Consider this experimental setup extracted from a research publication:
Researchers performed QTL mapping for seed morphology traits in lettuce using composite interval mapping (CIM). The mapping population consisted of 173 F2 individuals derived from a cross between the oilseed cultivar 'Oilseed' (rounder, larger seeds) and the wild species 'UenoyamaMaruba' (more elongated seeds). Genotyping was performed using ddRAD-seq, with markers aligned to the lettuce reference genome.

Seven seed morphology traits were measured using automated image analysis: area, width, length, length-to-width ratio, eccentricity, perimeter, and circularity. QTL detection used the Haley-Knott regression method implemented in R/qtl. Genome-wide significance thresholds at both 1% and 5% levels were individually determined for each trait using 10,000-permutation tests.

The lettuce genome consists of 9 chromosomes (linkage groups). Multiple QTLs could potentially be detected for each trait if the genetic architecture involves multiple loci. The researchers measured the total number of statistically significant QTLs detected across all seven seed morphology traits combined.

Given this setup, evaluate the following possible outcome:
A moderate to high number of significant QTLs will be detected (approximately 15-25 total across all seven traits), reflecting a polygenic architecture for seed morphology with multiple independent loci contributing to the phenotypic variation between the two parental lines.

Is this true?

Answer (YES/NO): NO